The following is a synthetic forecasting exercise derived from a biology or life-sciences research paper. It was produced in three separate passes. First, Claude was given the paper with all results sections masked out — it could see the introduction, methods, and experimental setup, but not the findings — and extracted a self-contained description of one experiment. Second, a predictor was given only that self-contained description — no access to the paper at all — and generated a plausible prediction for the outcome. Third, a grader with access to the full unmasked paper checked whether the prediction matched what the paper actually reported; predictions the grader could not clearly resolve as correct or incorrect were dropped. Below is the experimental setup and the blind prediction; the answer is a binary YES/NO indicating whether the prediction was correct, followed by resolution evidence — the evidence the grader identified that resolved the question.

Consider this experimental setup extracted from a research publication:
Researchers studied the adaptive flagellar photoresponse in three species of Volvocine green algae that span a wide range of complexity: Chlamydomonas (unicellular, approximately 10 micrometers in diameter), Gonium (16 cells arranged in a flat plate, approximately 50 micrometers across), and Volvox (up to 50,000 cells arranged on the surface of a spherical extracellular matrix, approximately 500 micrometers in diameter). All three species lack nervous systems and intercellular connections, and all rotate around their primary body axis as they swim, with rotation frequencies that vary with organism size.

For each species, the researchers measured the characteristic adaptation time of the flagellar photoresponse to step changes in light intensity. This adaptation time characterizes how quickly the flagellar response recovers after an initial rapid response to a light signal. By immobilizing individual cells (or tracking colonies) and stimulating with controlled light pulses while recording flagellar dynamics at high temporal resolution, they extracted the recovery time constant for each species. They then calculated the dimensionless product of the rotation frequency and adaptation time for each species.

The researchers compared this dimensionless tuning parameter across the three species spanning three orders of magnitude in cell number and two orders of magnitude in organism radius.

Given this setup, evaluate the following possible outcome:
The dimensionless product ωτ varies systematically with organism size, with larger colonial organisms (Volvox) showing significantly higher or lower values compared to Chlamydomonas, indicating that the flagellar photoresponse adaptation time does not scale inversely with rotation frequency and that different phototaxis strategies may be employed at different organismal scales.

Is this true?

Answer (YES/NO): NO